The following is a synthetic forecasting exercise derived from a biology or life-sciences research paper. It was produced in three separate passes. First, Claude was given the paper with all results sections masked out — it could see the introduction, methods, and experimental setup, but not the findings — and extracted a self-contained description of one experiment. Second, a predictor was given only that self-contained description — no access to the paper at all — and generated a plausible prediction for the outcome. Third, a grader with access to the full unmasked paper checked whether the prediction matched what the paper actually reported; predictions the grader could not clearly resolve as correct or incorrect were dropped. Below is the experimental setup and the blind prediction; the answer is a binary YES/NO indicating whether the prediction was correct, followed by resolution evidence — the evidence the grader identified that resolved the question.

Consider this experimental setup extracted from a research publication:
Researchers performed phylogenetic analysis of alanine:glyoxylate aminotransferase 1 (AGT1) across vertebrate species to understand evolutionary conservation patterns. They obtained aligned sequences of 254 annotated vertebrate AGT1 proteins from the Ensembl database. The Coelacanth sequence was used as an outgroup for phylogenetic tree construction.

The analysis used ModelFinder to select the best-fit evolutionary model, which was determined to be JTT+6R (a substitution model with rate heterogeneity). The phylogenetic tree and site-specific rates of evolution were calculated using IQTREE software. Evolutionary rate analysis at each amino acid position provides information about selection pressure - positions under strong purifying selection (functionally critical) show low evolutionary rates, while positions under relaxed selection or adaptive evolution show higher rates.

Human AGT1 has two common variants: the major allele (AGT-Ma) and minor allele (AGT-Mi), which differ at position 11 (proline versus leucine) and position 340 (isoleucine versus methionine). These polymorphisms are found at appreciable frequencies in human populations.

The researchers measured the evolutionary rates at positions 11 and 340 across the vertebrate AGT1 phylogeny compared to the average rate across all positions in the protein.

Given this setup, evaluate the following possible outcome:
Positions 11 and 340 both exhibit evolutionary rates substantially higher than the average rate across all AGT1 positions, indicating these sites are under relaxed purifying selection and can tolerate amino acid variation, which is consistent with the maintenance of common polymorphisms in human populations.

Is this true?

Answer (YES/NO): NO